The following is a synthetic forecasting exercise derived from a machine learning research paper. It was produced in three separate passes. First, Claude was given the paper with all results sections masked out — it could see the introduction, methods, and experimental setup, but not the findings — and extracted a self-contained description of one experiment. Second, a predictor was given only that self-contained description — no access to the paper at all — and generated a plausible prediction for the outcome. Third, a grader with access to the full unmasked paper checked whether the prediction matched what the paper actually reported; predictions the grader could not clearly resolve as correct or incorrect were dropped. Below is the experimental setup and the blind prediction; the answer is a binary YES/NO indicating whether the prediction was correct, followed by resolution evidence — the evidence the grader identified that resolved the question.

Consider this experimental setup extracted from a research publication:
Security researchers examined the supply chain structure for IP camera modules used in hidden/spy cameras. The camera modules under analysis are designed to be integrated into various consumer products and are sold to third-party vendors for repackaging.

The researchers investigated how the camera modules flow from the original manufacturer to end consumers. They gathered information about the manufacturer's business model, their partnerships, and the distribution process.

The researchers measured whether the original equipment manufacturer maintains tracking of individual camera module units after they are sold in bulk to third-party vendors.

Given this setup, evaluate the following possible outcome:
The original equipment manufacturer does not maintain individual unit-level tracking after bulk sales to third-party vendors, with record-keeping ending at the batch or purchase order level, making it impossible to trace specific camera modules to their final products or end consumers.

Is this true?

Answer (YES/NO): YES